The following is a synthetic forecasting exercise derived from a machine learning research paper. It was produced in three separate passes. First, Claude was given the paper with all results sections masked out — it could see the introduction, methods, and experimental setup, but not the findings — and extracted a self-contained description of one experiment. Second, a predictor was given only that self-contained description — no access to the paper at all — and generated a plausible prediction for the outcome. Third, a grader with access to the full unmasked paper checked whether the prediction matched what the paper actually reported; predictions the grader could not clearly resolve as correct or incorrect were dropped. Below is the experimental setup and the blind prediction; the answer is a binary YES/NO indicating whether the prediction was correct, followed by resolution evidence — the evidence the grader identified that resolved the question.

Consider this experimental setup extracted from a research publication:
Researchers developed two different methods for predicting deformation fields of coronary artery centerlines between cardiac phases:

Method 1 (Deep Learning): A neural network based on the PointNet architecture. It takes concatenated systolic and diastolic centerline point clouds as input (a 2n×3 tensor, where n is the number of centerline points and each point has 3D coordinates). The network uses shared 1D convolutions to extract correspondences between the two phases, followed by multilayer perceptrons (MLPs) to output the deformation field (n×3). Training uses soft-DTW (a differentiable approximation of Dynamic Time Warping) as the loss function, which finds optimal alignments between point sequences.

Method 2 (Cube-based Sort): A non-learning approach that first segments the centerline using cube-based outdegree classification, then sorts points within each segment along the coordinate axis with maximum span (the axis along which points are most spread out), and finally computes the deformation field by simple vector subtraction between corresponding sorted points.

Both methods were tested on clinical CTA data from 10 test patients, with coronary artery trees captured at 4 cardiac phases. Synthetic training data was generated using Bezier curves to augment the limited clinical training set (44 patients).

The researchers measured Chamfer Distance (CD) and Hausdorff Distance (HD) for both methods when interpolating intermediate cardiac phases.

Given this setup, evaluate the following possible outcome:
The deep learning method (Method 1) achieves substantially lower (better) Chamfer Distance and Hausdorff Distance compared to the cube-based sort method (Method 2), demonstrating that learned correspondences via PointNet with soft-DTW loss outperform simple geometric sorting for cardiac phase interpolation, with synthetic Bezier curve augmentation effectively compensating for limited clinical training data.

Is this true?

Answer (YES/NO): NO